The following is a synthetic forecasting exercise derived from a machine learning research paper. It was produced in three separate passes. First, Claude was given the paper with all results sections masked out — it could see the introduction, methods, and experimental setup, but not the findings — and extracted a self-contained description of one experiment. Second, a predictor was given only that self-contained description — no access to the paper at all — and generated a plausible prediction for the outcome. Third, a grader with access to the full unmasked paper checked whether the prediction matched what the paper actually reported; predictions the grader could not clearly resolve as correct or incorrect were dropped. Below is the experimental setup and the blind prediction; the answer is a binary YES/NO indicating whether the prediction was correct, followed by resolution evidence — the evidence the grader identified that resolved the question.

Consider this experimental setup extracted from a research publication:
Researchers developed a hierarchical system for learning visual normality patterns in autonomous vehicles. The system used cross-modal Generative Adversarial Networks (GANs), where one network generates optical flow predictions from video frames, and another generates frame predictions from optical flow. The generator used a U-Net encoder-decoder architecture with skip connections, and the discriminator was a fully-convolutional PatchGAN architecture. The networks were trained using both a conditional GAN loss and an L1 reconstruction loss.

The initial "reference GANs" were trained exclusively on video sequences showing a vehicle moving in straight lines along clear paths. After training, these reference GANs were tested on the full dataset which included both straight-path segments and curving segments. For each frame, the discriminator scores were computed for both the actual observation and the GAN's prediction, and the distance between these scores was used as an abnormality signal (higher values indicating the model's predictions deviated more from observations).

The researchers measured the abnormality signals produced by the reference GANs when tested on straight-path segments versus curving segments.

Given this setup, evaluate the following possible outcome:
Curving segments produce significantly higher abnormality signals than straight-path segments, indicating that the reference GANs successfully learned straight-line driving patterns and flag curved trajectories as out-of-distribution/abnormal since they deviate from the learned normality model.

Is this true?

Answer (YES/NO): YES